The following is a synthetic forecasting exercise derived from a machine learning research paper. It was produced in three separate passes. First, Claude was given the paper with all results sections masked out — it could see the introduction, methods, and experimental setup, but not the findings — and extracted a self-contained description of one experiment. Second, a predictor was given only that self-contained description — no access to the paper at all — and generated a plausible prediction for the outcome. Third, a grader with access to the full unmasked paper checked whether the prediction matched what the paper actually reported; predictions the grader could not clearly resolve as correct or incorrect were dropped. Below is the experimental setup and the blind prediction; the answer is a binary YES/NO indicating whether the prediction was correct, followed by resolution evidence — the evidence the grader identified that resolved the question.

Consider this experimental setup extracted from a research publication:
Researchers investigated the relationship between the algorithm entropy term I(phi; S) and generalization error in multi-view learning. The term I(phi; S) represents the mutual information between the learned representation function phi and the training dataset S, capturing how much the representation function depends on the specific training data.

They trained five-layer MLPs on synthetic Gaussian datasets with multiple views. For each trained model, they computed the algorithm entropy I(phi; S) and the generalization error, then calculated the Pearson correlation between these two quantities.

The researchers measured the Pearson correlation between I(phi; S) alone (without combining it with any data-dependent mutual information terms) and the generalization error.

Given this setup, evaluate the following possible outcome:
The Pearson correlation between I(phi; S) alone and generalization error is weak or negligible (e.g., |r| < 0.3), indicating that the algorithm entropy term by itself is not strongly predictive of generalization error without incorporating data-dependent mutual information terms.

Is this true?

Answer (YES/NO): YES